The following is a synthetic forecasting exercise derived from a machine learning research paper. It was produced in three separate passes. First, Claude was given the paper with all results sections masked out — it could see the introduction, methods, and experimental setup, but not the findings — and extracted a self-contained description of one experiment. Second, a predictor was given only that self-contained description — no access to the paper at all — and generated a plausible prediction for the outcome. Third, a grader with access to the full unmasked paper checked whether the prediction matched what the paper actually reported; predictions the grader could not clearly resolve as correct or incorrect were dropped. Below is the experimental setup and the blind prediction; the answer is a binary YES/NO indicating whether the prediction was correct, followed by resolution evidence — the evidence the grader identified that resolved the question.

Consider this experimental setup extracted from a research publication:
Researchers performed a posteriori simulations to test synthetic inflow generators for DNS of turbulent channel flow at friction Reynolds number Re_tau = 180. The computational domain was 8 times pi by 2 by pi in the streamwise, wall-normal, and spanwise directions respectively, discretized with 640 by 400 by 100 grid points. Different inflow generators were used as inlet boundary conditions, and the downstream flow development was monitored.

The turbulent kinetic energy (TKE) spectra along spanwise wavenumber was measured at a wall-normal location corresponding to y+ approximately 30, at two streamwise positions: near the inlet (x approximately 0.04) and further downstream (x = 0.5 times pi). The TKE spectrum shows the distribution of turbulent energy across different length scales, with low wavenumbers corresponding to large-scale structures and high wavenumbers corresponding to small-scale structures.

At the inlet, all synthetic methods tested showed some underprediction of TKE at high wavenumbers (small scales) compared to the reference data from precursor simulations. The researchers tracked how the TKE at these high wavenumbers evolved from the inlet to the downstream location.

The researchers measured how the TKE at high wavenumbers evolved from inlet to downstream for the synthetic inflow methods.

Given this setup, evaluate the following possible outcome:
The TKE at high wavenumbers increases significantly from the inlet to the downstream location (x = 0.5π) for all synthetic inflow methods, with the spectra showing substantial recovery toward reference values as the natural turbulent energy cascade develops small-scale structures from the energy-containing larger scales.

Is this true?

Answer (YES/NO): NO